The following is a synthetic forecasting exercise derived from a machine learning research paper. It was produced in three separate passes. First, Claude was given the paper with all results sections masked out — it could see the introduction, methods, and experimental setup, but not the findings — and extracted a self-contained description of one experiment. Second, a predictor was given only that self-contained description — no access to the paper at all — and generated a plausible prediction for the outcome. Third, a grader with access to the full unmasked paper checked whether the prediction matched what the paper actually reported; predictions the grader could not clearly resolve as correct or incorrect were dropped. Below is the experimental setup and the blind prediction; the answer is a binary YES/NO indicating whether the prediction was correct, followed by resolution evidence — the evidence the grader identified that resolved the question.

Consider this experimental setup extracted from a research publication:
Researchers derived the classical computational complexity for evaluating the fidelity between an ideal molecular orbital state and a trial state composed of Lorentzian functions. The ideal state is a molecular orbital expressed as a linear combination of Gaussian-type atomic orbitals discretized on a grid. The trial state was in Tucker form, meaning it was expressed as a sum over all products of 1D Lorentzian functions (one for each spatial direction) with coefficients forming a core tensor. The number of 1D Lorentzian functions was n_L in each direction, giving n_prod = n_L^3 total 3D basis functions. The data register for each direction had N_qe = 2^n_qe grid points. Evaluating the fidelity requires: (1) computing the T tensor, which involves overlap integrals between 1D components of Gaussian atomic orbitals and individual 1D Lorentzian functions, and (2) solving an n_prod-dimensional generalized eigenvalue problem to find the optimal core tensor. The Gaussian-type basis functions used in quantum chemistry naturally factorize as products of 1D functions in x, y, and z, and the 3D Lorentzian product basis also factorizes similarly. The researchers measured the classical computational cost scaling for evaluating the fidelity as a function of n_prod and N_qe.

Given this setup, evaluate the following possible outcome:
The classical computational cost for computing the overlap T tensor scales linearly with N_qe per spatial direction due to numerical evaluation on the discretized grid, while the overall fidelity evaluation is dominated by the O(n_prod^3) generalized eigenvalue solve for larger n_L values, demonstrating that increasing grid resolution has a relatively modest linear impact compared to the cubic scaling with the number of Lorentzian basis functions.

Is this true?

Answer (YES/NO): YES